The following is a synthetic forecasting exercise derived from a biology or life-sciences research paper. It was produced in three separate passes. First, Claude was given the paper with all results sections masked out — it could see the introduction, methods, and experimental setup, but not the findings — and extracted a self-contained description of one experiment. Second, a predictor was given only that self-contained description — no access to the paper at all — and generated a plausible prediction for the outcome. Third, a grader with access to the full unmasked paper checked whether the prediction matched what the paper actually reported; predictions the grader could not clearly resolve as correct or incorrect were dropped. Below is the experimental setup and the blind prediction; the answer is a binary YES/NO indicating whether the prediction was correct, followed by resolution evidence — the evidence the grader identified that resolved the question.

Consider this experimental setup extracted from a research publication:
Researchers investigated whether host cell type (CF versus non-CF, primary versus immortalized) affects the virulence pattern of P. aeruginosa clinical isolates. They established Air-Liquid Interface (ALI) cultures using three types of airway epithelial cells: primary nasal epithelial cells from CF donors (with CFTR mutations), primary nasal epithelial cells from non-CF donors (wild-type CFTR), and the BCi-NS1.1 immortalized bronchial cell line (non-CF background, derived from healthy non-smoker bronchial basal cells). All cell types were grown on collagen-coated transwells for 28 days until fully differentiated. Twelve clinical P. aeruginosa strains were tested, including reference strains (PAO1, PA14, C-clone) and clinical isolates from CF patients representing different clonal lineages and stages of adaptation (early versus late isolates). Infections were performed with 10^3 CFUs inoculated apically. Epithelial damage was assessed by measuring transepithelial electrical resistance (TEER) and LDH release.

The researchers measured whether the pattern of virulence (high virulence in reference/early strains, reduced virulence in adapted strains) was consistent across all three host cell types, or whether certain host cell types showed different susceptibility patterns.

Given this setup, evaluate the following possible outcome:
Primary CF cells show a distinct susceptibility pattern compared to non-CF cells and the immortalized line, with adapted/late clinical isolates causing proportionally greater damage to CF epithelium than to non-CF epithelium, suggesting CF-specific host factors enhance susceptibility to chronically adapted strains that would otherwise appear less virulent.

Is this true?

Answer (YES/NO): NO